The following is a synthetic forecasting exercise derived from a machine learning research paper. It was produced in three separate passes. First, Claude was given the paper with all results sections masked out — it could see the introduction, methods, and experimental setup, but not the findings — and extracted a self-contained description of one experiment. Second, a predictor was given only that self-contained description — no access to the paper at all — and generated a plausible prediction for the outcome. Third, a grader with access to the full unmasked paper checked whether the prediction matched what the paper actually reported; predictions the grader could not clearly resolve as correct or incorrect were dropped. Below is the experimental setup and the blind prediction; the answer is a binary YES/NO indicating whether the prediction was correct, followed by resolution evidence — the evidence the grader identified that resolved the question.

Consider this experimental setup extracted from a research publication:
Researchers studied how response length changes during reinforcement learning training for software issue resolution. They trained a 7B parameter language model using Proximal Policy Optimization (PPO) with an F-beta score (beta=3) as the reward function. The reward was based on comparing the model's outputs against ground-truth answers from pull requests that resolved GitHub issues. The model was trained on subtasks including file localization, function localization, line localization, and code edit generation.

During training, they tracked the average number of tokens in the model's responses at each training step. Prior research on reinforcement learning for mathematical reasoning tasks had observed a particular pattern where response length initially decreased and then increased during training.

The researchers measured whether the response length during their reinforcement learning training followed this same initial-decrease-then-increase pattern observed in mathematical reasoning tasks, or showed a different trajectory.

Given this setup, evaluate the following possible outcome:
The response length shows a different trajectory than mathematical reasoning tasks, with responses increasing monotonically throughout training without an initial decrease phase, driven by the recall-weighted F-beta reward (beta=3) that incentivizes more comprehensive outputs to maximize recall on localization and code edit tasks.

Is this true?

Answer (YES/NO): NO